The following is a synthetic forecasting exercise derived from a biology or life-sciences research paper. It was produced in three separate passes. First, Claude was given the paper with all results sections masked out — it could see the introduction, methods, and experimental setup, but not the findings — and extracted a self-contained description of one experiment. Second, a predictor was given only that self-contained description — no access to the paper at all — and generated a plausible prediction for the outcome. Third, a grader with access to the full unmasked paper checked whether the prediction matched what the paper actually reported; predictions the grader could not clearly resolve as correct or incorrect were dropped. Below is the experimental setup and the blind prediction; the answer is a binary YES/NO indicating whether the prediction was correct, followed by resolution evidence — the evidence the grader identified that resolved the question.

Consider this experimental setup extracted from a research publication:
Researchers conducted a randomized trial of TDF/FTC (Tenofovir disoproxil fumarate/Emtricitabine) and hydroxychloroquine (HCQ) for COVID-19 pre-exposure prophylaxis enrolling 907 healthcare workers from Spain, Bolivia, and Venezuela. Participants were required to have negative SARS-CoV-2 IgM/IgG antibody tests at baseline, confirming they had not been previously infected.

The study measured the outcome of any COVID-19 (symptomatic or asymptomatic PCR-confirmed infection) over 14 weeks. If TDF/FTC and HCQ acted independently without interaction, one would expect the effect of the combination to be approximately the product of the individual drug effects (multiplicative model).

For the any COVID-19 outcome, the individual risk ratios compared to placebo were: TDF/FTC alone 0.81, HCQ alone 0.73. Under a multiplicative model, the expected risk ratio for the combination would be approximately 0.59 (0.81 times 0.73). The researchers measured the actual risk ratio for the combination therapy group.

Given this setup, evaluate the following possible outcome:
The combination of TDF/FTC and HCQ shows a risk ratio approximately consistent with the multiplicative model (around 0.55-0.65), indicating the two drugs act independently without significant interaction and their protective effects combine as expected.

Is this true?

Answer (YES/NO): NO